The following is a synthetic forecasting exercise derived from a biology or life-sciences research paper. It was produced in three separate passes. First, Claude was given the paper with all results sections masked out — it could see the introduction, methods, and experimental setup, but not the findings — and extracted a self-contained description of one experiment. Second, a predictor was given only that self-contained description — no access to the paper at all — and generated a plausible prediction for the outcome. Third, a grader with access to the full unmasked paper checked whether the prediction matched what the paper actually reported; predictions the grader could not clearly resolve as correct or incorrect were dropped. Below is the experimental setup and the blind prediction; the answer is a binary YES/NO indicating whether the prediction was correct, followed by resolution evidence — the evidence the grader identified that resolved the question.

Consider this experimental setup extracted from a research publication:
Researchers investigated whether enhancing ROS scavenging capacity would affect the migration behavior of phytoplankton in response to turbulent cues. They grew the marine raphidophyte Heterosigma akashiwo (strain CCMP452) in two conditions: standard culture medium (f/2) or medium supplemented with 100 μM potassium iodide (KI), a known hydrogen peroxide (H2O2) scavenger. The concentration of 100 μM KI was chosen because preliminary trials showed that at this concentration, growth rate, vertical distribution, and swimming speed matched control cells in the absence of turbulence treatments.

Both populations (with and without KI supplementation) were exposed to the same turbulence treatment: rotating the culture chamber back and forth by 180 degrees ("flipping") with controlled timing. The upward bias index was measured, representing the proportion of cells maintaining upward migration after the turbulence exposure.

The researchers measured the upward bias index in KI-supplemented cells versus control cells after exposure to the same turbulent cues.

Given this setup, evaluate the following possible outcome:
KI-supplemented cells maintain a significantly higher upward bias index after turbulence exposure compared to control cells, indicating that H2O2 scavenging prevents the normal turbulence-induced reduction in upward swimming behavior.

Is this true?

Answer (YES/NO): YES